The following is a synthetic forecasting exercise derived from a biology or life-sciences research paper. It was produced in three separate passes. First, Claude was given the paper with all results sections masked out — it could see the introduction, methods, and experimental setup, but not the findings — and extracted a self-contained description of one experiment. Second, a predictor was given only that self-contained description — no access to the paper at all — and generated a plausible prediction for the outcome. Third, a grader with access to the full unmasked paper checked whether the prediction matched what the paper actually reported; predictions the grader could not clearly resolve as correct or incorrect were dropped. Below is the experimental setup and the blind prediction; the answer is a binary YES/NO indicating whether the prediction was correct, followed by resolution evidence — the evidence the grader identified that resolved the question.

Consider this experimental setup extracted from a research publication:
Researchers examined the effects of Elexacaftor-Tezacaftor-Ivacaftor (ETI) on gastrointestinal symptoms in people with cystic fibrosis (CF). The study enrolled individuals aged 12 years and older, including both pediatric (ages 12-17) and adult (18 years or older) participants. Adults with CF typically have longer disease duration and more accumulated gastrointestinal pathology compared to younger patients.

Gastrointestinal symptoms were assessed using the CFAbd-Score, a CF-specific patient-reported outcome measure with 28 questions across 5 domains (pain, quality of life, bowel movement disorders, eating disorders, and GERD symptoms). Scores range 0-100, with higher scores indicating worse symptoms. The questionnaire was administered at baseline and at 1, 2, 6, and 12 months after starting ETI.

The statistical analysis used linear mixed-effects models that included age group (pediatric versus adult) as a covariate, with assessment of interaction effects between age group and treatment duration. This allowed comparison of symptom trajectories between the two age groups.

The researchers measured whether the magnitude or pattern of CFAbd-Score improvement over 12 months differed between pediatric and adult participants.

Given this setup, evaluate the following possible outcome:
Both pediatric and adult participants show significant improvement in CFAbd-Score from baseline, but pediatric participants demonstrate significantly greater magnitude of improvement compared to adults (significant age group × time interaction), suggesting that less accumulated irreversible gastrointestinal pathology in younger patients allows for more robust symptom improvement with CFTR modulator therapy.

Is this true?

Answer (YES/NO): NO